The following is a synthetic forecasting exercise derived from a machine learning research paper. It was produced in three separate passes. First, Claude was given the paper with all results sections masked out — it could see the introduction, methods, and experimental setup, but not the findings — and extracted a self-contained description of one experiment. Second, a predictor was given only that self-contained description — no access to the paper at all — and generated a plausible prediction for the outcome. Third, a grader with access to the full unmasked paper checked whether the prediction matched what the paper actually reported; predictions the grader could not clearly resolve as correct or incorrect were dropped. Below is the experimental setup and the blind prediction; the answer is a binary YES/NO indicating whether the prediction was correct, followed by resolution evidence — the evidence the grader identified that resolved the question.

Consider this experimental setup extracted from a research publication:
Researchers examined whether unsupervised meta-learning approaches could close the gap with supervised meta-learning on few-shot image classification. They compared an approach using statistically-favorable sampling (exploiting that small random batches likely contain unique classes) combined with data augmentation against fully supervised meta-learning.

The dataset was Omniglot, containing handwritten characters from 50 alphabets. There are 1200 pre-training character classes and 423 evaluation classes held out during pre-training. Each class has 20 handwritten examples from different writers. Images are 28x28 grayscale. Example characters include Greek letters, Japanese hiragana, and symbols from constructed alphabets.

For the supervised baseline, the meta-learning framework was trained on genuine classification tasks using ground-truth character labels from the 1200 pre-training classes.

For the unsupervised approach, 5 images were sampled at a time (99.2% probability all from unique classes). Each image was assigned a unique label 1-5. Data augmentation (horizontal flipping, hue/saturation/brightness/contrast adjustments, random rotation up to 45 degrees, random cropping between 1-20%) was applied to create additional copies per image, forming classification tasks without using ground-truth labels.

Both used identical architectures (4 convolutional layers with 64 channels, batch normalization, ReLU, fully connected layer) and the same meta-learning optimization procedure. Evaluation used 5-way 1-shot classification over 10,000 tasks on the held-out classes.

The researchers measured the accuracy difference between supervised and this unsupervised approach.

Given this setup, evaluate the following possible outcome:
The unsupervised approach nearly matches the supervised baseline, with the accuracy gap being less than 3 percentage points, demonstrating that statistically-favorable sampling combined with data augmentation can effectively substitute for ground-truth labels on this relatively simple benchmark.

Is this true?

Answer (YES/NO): NO